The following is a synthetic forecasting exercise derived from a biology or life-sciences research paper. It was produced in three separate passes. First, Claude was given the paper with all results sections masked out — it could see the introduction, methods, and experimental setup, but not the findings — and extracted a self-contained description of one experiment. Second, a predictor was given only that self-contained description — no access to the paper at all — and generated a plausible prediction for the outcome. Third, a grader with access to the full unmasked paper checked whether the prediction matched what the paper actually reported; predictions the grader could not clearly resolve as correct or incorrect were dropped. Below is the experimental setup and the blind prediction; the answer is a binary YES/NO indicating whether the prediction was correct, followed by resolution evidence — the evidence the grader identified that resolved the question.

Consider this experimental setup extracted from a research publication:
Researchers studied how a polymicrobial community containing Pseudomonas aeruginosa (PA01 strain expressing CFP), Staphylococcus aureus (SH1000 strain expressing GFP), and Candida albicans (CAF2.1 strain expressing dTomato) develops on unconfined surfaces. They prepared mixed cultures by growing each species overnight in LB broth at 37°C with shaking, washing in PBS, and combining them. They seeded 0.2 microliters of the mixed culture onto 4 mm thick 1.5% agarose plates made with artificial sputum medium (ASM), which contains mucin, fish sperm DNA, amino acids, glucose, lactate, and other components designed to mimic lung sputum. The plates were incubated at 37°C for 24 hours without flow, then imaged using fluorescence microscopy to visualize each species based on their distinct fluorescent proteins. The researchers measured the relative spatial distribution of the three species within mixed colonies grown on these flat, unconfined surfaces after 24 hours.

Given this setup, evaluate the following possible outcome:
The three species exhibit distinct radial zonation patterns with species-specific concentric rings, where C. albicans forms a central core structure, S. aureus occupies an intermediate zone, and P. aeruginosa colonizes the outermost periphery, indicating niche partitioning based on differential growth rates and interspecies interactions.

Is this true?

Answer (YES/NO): NO